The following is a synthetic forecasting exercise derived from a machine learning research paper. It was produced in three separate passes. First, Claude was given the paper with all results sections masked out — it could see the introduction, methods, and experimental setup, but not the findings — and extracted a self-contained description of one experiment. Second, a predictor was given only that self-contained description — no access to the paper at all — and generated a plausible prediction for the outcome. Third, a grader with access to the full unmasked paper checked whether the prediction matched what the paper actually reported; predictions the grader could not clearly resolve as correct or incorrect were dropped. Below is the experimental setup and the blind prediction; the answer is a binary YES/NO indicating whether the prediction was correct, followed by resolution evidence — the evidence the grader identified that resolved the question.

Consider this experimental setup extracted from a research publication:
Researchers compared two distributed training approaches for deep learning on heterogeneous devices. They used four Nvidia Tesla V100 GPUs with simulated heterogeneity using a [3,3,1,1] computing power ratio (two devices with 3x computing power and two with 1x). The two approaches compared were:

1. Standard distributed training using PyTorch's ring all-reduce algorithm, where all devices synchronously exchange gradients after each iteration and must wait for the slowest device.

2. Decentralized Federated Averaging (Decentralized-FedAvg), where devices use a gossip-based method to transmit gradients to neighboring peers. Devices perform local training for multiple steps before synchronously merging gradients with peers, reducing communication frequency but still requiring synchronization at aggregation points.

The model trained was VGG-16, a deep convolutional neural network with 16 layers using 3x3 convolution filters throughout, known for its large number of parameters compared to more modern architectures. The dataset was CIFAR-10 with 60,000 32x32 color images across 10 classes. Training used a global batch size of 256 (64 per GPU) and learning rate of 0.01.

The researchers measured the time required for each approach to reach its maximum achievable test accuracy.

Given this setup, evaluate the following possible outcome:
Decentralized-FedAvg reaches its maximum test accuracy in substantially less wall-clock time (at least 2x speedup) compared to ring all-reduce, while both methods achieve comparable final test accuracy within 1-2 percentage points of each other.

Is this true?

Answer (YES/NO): NO